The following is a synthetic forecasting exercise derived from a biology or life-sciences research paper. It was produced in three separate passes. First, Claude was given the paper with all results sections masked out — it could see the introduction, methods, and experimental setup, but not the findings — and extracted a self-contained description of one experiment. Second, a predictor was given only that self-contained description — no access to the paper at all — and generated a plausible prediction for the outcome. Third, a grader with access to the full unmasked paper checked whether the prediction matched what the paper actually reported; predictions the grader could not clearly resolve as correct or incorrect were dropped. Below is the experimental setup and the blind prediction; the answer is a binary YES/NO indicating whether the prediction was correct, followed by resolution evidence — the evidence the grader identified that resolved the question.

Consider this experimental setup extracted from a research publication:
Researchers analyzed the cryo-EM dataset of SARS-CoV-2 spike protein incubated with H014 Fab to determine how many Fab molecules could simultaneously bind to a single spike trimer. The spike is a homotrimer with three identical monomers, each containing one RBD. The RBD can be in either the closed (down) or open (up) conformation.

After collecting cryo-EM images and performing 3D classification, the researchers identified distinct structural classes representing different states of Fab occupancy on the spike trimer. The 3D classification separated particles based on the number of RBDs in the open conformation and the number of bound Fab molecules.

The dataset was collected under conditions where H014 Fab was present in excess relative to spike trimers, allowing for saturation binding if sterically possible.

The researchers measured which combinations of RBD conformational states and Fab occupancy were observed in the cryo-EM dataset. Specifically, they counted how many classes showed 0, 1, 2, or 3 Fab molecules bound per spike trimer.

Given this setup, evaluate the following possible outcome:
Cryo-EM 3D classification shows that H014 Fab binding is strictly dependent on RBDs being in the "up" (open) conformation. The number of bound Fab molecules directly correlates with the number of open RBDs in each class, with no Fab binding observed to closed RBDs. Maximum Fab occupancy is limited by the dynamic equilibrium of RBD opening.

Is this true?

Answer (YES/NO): YES